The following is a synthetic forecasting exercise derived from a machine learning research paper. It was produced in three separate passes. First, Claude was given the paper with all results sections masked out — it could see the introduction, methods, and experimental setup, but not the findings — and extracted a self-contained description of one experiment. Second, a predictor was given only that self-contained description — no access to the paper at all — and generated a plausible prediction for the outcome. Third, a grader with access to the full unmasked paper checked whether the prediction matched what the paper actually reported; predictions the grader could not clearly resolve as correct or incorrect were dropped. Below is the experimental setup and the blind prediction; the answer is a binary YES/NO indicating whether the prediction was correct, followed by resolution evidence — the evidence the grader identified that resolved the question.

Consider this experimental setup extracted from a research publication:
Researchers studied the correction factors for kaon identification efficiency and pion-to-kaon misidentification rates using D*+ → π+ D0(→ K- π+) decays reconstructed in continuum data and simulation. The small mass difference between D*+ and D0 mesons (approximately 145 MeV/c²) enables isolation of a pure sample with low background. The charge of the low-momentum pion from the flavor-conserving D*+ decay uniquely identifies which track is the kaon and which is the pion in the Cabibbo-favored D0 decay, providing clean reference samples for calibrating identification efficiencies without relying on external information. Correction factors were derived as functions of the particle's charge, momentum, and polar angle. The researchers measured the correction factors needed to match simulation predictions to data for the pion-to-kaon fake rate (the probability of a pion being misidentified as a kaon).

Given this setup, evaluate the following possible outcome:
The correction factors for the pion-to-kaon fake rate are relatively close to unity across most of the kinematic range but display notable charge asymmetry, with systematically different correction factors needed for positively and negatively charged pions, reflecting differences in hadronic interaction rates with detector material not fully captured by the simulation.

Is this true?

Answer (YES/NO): NO